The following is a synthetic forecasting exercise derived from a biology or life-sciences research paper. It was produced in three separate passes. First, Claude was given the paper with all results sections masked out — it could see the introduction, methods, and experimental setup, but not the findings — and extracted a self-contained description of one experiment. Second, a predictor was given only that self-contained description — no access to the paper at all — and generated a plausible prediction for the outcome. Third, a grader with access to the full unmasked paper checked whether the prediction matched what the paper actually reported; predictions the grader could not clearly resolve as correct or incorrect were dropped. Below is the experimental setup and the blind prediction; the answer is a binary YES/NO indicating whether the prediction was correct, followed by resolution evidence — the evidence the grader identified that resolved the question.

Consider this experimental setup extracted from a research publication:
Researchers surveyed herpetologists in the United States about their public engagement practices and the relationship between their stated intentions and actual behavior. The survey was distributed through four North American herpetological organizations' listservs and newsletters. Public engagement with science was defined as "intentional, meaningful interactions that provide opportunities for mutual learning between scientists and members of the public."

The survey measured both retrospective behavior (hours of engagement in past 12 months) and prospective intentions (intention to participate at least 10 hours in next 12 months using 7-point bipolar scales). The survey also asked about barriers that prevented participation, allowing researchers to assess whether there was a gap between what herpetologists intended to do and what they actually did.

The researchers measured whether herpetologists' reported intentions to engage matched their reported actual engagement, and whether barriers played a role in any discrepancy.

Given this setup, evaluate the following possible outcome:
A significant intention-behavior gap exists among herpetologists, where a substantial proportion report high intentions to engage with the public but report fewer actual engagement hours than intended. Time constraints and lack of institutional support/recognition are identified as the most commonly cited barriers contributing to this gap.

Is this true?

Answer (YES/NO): NO